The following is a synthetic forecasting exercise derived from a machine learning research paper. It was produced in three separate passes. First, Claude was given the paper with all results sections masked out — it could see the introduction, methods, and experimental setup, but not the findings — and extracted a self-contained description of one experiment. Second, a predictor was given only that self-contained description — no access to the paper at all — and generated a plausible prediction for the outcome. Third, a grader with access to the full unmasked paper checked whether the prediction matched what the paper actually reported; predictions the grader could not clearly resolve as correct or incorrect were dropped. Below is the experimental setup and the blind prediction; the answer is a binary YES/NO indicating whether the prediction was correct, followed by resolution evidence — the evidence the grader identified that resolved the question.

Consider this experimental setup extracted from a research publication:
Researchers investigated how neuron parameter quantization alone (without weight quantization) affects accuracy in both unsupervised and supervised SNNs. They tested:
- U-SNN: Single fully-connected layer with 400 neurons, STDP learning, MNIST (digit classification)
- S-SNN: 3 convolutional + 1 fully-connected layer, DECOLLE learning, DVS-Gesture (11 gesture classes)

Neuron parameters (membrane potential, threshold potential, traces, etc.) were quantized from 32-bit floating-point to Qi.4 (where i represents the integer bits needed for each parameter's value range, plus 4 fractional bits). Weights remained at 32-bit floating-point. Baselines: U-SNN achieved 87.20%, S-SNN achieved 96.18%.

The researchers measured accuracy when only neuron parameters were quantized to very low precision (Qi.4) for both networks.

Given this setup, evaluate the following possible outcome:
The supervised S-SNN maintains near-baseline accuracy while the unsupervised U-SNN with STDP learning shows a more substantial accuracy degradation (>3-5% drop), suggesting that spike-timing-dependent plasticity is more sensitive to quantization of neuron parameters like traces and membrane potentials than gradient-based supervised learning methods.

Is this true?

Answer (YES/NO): NO